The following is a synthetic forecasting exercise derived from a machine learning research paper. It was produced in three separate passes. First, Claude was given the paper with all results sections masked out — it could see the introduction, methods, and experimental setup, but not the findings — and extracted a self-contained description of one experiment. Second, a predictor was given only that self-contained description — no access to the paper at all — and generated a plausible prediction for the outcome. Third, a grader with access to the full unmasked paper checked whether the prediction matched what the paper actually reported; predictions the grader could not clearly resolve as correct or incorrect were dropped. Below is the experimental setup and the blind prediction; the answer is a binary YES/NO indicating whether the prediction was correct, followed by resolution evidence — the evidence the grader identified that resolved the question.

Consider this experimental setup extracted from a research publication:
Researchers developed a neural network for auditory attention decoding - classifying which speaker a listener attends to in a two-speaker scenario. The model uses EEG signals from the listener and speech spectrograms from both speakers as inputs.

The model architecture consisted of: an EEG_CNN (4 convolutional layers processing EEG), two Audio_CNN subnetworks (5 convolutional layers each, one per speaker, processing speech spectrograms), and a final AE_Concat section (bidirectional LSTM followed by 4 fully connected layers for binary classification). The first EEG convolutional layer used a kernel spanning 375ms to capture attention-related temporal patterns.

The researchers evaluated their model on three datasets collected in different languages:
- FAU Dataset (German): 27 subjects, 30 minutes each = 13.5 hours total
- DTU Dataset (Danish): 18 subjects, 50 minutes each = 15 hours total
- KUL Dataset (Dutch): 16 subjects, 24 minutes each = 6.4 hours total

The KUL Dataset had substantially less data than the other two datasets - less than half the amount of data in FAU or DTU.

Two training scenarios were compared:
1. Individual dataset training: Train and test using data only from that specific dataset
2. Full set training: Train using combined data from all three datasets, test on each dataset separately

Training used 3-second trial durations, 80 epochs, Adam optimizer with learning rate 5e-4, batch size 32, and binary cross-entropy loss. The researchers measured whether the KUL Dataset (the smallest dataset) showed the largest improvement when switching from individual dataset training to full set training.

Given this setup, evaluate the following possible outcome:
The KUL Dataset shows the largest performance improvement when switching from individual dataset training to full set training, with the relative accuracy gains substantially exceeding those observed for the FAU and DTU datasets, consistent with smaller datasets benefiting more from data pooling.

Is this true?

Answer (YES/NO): NO